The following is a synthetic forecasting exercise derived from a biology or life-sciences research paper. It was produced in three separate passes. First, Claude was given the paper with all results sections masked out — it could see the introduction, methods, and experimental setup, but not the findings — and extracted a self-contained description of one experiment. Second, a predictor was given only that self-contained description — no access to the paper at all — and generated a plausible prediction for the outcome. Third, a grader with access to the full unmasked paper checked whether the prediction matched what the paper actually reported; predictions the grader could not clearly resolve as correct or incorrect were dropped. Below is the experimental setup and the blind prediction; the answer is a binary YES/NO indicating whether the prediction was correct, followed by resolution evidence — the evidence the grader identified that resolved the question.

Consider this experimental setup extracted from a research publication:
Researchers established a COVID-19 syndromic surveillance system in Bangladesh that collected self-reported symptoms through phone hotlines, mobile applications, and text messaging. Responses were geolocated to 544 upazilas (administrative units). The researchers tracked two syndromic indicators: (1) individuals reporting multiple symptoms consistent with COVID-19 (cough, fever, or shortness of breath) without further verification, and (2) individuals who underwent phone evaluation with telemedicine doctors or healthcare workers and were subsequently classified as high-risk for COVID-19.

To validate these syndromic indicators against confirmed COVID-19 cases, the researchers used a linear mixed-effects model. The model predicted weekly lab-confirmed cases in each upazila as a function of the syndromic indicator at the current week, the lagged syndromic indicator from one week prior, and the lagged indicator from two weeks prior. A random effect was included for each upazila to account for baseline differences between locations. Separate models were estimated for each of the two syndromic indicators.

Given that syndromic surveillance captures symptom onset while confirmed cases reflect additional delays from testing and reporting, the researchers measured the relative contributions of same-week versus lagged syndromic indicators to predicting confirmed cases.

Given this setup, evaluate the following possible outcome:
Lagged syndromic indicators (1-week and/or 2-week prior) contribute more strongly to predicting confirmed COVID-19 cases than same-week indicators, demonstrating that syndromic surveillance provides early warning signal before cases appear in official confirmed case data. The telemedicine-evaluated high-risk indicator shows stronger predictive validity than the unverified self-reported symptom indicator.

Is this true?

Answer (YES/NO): NO